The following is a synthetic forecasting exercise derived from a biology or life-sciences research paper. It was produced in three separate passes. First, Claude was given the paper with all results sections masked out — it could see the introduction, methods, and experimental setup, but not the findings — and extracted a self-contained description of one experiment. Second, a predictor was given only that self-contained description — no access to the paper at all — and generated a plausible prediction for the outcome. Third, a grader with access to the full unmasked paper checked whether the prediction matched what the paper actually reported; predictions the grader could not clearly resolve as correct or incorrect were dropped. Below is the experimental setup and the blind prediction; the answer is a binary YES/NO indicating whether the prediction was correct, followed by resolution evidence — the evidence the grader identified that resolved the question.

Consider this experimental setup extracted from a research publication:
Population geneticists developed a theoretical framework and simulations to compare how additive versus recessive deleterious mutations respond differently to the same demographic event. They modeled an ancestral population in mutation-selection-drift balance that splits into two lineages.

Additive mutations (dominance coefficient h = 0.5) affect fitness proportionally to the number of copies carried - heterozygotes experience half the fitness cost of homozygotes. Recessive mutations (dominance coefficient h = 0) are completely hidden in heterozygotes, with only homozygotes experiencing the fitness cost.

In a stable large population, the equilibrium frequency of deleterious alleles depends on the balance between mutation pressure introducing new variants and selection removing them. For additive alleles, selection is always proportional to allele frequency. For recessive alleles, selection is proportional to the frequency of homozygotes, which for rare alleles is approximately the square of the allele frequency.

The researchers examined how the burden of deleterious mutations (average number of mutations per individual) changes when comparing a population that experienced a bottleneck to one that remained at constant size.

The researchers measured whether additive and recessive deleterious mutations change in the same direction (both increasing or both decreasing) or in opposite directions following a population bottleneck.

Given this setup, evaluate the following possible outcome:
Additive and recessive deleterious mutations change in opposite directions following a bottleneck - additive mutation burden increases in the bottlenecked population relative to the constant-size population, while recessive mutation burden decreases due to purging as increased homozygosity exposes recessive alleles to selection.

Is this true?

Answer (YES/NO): YES